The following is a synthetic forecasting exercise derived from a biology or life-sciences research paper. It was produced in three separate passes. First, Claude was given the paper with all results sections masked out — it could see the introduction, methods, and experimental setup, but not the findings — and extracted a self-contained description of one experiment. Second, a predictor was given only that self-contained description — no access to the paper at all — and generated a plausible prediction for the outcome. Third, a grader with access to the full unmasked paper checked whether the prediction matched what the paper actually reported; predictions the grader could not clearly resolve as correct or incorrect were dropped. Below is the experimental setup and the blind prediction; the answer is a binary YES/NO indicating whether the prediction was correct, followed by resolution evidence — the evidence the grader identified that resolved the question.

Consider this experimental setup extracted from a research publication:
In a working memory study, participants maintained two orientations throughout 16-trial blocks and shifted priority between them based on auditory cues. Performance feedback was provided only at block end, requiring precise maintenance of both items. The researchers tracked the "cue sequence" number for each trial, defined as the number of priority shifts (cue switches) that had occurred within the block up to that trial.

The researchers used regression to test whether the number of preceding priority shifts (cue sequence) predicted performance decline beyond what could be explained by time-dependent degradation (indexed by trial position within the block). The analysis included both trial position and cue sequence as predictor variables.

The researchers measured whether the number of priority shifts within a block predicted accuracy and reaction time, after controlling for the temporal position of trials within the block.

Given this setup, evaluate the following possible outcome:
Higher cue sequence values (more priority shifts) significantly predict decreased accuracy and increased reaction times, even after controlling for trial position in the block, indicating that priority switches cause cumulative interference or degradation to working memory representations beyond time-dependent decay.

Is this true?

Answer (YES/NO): NO